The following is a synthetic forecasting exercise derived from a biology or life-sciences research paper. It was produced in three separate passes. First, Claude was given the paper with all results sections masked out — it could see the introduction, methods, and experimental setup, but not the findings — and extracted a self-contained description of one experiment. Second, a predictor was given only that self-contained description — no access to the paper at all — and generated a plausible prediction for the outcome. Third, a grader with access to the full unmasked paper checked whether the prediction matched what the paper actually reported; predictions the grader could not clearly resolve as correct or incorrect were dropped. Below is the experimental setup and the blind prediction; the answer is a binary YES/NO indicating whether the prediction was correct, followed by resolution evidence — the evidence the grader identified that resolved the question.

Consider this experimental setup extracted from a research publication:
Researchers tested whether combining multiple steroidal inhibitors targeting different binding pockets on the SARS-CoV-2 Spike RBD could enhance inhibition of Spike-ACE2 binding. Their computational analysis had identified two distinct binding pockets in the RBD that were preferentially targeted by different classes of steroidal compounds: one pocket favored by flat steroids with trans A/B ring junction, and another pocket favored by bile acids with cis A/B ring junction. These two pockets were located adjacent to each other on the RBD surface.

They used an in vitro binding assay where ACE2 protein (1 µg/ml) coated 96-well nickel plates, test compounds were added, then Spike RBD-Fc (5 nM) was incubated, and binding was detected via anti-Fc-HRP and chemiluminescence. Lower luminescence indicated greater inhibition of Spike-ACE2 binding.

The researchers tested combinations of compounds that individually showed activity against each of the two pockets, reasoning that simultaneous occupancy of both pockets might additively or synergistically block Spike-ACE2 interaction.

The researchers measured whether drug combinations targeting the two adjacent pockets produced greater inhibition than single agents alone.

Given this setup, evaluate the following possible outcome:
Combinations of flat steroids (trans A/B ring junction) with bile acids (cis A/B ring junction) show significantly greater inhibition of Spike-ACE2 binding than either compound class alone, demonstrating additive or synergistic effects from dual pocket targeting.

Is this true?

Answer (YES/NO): NO